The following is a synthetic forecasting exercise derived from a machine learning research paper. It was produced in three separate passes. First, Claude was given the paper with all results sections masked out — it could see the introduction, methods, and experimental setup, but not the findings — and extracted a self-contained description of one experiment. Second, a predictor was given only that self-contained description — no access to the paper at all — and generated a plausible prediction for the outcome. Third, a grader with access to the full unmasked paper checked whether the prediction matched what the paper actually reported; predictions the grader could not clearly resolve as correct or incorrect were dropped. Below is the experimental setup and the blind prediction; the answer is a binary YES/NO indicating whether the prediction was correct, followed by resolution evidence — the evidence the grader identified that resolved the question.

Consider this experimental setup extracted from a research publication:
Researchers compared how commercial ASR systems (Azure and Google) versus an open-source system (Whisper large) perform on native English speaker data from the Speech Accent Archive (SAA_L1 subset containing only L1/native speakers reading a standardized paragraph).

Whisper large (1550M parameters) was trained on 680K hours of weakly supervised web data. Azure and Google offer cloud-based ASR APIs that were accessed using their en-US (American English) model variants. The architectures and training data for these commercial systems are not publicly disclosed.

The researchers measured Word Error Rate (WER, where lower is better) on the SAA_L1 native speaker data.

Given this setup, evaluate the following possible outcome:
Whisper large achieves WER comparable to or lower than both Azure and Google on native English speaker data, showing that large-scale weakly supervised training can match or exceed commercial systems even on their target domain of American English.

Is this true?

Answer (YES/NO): YES